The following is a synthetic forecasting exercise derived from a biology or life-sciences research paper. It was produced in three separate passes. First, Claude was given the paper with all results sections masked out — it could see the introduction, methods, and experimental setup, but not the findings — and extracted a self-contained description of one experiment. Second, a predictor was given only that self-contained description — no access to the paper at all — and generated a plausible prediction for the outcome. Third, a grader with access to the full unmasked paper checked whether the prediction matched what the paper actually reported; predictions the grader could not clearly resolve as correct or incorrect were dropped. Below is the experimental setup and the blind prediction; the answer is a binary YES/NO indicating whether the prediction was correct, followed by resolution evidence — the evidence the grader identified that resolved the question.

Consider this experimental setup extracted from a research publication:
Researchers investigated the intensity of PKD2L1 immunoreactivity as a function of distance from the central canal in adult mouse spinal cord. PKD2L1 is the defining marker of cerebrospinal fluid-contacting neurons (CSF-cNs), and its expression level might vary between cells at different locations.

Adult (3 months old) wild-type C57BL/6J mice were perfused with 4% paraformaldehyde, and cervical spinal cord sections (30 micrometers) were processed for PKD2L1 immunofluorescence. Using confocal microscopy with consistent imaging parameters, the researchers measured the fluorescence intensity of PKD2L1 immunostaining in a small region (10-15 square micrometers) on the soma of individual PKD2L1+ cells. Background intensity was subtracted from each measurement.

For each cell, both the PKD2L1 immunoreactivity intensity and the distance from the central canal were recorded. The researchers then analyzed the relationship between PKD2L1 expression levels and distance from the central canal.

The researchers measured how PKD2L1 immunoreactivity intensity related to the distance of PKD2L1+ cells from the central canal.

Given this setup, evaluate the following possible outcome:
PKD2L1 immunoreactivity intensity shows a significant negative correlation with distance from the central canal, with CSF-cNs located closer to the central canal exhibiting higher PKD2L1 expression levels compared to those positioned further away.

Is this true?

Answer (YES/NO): YES